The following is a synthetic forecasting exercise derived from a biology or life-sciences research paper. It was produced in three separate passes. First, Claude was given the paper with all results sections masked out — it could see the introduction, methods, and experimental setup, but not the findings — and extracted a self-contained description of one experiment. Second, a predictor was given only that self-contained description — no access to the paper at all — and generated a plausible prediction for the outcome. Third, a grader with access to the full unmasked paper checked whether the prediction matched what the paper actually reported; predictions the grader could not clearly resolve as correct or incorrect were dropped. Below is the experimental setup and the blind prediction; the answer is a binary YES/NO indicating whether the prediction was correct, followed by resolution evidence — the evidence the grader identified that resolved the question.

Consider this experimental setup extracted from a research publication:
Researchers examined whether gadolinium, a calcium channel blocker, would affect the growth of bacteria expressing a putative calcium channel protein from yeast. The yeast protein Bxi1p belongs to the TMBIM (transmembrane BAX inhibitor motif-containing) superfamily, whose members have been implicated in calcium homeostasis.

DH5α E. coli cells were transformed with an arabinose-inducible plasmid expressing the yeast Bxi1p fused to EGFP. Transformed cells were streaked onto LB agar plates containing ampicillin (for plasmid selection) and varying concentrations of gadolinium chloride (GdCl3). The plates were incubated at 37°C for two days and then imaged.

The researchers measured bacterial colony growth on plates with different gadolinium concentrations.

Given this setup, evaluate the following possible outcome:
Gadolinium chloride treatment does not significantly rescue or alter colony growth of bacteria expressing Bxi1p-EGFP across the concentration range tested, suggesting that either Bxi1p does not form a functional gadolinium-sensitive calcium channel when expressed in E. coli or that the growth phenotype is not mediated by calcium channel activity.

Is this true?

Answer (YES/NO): NO